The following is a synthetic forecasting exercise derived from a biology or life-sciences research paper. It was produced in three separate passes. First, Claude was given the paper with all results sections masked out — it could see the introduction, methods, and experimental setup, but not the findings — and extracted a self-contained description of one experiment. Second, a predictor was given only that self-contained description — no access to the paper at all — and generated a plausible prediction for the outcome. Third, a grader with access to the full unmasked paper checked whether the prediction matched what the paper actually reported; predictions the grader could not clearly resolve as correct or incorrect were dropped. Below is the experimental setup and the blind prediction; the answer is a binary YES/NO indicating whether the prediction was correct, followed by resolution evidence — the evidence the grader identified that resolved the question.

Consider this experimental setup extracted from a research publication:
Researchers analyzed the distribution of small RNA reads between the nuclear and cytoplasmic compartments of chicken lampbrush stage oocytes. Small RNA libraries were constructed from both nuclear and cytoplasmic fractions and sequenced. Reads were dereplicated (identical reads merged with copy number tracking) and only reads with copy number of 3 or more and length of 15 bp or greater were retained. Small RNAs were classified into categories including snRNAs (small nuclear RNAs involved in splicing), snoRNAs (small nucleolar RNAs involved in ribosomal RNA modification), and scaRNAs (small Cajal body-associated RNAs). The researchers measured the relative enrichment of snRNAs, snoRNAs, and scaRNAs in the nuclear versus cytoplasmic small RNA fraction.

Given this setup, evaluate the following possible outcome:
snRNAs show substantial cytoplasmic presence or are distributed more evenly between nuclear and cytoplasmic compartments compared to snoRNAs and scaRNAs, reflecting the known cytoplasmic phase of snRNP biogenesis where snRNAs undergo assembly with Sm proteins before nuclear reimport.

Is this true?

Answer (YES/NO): NO